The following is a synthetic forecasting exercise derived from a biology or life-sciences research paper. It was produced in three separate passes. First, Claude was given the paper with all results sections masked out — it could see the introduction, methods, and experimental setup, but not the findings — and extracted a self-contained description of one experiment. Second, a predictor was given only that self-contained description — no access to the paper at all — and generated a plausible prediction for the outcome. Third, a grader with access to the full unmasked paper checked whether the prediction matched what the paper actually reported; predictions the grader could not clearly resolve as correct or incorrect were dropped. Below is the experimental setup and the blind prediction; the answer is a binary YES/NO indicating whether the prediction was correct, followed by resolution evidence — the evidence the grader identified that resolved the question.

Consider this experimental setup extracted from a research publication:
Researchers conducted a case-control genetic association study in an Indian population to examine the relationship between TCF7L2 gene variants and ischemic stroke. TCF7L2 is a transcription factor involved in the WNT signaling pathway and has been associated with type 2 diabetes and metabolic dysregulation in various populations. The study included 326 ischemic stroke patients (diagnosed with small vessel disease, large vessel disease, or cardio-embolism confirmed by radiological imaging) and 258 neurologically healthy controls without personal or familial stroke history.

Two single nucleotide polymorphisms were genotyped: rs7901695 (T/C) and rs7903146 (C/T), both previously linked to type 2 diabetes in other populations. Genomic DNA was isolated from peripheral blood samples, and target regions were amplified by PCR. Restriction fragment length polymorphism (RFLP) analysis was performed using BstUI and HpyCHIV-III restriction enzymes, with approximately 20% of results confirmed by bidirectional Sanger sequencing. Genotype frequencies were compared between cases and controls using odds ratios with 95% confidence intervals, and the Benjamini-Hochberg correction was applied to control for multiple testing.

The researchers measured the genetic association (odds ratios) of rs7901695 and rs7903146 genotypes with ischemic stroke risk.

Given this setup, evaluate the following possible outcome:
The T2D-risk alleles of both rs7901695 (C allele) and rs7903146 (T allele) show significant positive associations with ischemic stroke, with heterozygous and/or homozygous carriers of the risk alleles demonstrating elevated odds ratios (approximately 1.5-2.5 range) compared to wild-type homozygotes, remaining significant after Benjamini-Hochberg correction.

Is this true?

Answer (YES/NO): NO